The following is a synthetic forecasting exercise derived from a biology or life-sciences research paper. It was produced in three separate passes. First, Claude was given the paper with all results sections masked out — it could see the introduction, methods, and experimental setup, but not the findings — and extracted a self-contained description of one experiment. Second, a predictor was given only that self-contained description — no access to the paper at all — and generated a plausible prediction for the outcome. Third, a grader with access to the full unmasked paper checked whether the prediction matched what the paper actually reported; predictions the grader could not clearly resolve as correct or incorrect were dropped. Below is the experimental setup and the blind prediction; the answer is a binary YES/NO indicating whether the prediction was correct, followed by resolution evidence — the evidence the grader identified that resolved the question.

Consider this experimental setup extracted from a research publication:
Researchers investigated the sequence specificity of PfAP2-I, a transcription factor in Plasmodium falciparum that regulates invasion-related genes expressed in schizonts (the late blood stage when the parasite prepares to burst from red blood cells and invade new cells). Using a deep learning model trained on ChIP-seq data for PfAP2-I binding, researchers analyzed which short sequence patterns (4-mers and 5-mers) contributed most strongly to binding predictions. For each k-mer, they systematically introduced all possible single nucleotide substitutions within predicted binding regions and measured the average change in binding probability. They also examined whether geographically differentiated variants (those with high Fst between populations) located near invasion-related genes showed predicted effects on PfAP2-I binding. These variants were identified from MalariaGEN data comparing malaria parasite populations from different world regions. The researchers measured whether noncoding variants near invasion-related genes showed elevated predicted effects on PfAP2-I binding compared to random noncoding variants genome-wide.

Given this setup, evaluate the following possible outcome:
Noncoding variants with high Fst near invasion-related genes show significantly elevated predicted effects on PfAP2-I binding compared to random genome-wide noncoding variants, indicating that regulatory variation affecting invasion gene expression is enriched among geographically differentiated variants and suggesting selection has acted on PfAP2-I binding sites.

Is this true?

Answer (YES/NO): YES